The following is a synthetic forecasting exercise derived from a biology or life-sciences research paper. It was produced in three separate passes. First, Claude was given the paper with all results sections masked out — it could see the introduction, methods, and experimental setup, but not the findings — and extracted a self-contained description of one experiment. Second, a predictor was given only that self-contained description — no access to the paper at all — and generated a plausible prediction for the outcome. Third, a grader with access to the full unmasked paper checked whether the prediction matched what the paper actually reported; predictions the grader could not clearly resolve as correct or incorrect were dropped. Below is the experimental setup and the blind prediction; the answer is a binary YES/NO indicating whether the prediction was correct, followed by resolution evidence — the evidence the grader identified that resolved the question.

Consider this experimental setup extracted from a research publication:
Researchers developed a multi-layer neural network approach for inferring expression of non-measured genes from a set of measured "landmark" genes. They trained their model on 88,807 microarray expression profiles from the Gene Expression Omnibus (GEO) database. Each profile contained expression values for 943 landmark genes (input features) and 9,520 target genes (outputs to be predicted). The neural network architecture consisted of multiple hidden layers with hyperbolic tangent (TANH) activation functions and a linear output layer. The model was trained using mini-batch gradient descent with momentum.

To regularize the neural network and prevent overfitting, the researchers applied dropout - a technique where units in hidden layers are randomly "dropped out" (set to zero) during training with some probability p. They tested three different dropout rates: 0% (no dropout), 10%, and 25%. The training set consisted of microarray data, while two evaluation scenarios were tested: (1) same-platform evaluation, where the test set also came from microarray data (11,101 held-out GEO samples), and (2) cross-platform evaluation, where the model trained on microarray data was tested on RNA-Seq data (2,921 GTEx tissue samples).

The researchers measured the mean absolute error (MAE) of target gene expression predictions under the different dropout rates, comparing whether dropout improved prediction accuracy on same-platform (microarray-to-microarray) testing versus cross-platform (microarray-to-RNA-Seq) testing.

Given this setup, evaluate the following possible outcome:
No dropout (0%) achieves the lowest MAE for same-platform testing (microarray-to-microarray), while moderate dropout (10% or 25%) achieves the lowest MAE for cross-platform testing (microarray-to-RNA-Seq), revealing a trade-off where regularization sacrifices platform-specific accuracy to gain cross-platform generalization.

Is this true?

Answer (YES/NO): NO